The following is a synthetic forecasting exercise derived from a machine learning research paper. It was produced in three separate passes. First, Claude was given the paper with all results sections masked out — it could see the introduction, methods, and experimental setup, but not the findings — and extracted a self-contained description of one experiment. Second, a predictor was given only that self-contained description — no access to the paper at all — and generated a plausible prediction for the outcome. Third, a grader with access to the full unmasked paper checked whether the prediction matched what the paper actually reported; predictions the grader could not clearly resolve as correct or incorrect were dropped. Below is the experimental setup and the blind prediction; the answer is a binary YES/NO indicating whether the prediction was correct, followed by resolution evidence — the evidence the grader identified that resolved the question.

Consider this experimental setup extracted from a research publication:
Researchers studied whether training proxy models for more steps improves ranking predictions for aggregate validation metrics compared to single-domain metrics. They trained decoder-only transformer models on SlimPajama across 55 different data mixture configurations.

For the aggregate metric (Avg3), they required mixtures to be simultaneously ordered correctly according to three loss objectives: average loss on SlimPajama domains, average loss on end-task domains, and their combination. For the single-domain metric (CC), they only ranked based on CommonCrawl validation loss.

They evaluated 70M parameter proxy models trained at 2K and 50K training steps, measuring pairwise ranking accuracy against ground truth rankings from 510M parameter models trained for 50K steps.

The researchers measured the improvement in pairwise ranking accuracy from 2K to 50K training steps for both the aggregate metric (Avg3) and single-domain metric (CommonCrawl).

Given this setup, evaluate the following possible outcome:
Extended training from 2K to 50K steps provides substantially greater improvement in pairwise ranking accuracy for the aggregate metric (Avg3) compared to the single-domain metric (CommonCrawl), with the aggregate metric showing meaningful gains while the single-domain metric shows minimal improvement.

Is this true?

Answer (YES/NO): YES